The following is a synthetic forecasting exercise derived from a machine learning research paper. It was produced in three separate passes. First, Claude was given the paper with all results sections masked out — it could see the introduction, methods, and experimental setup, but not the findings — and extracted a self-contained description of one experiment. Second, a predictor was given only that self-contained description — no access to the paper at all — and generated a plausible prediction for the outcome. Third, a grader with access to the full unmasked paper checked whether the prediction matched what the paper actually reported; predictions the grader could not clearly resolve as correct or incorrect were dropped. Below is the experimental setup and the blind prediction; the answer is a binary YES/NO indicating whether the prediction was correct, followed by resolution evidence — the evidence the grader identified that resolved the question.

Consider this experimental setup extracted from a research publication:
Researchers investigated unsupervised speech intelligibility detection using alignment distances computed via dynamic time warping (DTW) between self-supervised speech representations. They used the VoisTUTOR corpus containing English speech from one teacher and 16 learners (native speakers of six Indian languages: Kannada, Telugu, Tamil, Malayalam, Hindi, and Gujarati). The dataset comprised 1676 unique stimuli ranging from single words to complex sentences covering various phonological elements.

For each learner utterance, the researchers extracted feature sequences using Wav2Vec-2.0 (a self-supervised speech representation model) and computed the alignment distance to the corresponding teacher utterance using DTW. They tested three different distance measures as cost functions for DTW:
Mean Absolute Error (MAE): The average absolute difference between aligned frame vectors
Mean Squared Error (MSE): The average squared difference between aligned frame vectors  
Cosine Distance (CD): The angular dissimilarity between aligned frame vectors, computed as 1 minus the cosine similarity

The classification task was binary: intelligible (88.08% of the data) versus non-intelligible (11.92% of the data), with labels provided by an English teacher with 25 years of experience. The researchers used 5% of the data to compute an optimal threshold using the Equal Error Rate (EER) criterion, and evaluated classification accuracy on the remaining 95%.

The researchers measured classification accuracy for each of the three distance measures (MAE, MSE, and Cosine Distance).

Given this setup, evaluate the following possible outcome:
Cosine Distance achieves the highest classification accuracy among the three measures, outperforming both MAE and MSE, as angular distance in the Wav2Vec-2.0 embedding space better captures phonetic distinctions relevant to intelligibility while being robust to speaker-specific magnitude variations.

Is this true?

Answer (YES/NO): YES